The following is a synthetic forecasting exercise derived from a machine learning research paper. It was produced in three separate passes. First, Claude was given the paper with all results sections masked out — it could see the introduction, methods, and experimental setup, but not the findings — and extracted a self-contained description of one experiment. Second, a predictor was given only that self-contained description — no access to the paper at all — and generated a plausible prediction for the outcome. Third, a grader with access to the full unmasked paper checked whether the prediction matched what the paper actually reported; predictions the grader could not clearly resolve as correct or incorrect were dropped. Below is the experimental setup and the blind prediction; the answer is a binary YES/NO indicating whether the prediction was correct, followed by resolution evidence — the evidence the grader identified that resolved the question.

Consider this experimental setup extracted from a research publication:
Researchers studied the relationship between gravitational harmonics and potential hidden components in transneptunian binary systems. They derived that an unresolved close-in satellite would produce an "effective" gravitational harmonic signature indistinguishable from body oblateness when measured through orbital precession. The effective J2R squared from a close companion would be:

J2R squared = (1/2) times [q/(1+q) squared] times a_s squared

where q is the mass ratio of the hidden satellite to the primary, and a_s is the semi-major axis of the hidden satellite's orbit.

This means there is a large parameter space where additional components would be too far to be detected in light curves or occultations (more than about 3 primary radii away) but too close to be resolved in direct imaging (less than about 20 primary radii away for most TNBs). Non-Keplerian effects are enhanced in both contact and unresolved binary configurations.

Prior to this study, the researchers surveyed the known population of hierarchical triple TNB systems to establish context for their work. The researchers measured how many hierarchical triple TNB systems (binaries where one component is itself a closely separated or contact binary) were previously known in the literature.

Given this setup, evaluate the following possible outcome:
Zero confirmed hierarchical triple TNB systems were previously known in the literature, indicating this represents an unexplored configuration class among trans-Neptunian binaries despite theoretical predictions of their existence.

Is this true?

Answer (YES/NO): NO